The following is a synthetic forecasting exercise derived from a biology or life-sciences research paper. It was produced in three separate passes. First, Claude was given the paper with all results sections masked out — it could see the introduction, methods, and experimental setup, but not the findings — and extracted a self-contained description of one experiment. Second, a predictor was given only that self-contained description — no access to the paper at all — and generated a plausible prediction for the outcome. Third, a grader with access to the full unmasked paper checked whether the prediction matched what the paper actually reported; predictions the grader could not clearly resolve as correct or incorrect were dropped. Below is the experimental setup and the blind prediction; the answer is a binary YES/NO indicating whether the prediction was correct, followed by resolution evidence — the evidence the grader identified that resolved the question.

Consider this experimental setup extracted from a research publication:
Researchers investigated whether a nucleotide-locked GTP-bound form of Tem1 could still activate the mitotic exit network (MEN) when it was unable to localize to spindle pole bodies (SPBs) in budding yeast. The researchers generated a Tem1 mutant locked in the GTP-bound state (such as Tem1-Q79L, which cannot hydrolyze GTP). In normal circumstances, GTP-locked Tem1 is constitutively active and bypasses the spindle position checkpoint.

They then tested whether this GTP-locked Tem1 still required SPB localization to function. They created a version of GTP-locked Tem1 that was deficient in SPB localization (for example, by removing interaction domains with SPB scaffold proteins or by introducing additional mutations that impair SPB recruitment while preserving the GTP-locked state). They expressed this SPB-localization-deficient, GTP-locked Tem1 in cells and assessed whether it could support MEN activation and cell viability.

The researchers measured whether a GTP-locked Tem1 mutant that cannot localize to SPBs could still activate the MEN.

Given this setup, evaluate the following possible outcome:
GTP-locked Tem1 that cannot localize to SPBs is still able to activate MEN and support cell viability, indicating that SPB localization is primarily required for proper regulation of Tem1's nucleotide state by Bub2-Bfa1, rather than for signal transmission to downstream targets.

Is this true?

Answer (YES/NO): NO